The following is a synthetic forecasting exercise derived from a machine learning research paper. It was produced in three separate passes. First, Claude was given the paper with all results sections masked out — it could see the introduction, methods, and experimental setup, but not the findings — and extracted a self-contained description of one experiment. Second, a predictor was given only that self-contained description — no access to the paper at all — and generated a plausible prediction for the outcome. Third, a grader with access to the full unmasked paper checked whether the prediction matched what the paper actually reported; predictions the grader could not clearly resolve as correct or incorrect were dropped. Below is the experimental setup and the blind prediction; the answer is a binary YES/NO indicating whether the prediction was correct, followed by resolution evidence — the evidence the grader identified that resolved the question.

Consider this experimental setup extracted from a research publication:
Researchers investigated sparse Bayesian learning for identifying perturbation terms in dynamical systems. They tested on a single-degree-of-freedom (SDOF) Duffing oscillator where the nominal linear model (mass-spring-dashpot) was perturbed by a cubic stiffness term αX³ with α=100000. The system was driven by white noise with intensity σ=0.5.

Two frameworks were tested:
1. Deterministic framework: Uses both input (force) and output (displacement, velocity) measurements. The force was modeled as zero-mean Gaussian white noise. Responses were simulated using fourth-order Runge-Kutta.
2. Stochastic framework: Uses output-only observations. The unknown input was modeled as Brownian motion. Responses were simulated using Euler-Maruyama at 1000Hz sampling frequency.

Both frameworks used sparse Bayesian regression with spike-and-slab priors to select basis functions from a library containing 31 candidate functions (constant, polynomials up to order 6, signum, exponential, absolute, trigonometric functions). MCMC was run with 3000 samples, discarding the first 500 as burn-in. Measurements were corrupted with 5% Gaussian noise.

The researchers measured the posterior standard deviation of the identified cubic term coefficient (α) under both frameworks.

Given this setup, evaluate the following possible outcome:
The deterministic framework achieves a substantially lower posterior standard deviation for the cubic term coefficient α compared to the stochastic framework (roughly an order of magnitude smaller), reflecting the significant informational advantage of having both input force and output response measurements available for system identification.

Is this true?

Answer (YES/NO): NO